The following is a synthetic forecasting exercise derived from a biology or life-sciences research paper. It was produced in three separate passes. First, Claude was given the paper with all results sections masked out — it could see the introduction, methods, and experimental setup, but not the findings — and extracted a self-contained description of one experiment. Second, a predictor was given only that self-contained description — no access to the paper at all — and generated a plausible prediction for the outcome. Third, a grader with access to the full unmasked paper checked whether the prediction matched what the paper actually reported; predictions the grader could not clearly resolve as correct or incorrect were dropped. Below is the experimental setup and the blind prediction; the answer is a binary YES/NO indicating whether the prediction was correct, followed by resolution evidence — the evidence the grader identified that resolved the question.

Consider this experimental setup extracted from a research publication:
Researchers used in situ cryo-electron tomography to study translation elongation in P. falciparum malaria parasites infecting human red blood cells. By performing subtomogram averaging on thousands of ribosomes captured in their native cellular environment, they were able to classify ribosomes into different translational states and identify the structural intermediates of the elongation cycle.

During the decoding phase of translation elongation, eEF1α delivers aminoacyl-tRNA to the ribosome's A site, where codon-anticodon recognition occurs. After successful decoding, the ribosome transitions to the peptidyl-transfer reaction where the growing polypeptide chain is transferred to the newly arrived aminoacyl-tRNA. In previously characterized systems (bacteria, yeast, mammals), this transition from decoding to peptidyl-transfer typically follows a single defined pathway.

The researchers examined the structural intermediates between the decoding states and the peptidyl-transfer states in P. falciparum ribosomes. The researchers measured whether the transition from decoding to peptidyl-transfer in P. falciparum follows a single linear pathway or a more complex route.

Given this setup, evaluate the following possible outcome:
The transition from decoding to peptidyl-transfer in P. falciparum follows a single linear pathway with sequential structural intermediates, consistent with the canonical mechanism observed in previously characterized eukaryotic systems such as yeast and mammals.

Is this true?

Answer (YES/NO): NO